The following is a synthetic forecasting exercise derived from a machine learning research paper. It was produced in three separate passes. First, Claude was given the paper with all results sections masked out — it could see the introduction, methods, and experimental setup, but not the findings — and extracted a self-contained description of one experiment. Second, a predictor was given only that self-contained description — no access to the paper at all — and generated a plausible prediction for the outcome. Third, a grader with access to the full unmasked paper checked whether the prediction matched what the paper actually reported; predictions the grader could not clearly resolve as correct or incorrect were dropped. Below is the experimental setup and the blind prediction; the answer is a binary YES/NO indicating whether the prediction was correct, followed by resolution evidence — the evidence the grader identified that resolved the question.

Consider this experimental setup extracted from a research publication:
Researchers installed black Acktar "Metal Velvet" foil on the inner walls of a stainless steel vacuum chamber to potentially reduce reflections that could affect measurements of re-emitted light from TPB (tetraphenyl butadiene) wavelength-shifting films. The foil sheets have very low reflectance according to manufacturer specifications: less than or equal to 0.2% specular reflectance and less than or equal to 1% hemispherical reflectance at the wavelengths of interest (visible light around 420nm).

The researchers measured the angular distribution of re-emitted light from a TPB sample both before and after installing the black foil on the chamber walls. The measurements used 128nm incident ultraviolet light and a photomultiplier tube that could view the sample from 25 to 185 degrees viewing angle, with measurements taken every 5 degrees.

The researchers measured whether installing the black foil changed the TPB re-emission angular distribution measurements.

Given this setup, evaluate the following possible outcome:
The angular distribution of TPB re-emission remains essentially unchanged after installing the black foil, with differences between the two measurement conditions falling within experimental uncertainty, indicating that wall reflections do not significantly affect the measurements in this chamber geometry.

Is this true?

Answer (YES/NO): YES